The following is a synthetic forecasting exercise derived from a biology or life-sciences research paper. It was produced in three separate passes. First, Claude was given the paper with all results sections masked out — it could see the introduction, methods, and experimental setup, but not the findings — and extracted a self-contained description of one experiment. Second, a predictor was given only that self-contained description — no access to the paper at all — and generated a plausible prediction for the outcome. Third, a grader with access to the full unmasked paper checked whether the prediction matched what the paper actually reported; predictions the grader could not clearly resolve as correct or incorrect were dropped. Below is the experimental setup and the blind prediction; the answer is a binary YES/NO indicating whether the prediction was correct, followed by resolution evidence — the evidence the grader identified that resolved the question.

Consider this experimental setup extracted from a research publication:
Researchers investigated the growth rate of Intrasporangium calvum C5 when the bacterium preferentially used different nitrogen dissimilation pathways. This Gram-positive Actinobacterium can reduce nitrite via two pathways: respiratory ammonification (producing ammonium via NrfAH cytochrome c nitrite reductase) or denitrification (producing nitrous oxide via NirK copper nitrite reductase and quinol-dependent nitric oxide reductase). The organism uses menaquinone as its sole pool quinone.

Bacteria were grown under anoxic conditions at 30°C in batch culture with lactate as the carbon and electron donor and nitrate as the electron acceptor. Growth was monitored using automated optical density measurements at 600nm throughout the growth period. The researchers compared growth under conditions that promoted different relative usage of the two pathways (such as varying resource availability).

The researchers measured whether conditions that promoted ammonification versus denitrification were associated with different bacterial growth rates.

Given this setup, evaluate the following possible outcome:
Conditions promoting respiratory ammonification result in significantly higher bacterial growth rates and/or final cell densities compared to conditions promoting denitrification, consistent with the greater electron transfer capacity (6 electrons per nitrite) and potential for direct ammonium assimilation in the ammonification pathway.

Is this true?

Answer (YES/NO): YES